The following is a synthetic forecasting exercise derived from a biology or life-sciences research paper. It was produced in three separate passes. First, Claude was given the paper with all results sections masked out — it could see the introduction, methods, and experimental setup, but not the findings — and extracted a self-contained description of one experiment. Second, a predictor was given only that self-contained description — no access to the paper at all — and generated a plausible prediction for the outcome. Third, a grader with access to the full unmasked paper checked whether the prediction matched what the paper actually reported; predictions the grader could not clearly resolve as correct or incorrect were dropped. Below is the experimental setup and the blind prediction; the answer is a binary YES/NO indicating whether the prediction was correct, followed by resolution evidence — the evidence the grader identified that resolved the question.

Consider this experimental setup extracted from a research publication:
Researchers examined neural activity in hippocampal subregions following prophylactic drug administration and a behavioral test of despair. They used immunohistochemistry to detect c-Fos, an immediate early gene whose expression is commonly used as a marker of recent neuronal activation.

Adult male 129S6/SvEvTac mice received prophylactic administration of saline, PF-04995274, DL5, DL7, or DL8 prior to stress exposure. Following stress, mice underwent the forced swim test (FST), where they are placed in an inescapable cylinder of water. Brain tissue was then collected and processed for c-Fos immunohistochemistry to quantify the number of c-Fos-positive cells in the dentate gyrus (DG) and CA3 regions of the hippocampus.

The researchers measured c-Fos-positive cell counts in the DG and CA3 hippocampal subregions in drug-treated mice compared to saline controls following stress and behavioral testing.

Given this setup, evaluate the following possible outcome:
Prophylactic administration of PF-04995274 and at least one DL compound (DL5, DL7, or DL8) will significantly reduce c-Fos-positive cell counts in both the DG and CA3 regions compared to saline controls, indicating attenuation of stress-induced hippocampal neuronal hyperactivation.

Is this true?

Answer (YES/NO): NO